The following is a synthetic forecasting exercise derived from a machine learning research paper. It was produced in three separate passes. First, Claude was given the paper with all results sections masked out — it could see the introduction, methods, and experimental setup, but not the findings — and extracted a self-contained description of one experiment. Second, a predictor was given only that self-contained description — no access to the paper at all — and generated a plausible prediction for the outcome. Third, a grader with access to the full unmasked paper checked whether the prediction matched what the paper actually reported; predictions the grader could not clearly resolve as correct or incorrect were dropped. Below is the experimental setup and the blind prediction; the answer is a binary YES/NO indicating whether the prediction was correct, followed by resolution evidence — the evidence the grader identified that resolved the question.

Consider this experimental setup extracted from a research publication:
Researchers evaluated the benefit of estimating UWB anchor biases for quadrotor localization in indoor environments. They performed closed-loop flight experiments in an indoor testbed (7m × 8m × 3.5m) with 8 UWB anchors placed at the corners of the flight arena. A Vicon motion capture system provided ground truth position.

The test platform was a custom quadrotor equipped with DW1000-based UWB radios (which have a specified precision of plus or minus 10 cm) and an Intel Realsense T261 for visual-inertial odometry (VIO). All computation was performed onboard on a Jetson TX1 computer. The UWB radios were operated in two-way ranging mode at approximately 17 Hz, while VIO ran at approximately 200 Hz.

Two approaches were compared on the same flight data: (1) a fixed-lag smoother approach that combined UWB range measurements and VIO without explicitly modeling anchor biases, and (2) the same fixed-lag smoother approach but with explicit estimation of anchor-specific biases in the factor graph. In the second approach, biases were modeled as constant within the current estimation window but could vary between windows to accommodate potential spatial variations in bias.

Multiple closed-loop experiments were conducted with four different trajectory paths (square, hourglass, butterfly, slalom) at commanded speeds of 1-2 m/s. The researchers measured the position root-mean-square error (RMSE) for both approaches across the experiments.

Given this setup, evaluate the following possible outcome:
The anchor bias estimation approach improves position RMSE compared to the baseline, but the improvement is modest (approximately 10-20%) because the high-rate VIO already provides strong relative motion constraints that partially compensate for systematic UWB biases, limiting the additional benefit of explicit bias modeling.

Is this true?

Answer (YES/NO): NO